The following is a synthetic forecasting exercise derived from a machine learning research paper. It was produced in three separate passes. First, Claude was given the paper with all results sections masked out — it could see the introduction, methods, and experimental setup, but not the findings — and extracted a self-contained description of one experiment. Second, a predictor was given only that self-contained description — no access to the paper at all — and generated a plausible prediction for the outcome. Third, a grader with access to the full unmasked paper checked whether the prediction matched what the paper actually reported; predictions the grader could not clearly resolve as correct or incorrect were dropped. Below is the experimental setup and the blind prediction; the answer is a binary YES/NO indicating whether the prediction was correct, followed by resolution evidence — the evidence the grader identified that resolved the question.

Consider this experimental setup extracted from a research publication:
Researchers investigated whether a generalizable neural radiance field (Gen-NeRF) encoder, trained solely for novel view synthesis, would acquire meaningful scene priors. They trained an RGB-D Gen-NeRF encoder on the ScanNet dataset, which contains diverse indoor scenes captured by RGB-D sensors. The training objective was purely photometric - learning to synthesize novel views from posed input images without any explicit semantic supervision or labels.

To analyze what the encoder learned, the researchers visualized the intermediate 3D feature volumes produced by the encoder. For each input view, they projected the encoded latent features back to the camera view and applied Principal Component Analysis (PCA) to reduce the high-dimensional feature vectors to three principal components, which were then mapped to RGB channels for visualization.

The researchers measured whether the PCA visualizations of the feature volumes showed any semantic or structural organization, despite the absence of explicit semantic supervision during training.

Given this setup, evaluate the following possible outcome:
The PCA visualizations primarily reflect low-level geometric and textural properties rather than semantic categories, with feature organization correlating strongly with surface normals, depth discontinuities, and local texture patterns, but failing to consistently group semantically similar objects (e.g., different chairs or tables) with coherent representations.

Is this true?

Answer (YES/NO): NO